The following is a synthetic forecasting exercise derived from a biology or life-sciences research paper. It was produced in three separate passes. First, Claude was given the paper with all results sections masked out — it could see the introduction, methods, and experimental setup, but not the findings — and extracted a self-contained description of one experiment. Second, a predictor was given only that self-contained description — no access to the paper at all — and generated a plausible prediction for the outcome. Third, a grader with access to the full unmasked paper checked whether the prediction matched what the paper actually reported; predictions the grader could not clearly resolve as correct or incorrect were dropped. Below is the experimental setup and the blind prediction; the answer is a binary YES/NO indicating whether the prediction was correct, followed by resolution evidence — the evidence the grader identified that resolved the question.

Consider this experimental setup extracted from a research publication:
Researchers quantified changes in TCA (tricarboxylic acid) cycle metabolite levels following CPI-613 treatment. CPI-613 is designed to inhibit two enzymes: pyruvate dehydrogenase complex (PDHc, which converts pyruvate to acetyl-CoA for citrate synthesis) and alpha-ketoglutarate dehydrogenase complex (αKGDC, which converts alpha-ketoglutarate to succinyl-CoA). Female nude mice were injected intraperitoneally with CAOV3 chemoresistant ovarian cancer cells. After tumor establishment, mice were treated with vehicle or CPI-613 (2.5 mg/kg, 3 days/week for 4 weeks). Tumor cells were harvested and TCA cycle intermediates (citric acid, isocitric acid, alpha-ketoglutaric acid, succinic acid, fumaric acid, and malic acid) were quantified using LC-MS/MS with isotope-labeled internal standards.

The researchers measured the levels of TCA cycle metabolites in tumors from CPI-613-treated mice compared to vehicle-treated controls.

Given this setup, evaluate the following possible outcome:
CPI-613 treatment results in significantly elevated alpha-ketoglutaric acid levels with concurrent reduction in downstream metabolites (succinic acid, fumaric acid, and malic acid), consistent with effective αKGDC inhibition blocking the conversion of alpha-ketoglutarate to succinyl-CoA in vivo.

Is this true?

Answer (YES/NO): NO